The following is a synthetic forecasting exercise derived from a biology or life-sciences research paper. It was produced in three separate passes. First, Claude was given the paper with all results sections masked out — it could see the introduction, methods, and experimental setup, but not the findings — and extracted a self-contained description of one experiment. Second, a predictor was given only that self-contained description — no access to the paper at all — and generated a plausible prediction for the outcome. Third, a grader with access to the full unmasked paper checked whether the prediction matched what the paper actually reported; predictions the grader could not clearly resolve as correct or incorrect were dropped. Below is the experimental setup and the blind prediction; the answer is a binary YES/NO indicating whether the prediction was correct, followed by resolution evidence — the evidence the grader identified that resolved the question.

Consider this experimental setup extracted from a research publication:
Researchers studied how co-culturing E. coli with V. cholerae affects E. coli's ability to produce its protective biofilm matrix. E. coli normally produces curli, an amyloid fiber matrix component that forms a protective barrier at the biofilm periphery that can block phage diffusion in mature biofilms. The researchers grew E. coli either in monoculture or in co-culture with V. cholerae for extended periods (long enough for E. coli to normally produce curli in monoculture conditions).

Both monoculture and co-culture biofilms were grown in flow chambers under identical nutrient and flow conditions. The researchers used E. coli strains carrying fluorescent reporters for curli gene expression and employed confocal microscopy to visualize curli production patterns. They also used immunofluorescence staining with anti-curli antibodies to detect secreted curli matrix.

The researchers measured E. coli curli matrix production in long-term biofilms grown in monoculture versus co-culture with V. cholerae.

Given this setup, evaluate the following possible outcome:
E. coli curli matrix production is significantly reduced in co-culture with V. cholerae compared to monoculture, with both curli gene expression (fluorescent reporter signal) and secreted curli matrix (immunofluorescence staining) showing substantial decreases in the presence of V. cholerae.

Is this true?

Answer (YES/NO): YES